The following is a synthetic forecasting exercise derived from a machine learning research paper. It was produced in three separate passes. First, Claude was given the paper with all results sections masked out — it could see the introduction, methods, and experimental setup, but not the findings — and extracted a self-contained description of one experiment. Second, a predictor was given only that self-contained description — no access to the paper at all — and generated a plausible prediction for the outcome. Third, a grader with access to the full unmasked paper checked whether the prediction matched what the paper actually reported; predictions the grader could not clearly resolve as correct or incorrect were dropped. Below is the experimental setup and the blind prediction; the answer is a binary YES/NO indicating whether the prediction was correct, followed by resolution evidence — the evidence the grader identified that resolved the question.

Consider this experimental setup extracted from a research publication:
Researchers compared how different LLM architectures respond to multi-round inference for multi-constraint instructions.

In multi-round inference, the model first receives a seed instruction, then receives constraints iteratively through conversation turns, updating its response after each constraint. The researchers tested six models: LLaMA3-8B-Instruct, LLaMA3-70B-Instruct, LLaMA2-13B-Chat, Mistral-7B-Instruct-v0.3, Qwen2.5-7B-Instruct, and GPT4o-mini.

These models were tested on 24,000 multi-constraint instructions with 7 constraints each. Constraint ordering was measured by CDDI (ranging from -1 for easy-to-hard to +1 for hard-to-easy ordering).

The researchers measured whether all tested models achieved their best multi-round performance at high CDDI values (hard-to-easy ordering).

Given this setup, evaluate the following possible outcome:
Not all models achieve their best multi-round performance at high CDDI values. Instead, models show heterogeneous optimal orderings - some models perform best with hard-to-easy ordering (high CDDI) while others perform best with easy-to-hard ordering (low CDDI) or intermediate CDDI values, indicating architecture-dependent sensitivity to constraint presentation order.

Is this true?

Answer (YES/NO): NO